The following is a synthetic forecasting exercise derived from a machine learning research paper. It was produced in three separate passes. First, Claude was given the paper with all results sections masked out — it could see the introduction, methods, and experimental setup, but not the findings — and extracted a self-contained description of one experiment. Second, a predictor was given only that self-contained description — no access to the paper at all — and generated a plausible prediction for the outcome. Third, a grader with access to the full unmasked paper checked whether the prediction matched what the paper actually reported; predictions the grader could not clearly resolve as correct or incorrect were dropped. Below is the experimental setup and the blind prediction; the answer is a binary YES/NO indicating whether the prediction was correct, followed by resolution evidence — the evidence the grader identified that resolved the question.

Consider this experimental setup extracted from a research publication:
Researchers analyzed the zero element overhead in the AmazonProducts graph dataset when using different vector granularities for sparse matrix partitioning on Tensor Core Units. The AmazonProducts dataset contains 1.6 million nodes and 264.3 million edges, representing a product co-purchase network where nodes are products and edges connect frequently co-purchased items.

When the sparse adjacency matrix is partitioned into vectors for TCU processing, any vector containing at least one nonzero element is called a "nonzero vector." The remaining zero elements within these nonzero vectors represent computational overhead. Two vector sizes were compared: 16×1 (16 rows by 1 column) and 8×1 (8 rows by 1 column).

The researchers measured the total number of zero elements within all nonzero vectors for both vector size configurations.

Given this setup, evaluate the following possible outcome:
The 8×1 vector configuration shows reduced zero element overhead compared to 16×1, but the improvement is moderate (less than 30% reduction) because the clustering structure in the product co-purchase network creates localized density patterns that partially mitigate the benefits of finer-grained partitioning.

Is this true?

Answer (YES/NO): NO